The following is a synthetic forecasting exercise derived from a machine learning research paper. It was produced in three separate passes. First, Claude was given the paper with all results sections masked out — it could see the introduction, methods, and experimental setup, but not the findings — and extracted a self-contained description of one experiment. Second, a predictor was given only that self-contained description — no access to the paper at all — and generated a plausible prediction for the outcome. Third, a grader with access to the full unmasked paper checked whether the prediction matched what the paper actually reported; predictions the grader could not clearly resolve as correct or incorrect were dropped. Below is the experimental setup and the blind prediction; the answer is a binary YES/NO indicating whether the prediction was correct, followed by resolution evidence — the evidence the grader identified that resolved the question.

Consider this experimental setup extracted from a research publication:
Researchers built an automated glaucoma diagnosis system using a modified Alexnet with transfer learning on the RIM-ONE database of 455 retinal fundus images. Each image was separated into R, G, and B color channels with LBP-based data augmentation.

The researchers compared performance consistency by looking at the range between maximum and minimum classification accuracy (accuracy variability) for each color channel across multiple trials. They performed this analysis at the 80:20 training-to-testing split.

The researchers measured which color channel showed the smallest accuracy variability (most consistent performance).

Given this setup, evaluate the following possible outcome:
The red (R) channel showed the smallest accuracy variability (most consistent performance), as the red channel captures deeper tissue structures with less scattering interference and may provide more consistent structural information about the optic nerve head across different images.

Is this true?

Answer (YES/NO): YES